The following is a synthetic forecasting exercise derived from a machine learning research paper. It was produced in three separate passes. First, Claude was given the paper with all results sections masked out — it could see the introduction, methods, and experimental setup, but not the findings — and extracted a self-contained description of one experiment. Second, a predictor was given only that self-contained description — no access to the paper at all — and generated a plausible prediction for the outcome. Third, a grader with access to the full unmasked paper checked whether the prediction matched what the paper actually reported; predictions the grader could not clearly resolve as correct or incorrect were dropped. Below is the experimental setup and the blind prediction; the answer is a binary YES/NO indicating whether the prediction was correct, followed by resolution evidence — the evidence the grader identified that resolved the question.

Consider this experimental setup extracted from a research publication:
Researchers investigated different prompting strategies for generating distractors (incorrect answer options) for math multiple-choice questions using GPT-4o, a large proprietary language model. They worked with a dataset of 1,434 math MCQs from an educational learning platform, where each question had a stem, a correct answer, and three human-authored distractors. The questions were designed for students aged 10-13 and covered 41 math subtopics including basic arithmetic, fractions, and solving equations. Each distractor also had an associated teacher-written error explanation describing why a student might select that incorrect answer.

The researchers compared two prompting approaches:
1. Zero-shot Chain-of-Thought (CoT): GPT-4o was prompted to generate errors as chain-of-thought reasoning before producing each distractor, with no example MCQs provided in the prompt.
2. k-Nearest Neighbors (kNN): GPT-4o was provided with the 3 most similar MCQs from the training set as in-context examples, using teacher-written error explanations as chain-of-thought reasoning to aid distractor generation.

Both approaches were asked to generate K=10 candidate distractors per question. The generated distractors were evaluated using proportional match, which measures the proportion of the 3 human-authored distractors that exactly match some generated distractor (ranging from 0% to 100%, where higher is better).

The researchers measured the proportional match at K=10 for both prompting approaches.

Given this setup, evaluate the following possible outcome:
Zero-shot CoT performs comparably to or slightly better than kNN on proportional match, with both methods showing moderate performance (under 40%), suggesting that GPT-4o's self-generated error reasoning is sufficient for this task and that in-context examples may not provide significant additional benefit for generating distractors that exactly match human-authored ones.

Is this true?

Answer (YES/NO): NO